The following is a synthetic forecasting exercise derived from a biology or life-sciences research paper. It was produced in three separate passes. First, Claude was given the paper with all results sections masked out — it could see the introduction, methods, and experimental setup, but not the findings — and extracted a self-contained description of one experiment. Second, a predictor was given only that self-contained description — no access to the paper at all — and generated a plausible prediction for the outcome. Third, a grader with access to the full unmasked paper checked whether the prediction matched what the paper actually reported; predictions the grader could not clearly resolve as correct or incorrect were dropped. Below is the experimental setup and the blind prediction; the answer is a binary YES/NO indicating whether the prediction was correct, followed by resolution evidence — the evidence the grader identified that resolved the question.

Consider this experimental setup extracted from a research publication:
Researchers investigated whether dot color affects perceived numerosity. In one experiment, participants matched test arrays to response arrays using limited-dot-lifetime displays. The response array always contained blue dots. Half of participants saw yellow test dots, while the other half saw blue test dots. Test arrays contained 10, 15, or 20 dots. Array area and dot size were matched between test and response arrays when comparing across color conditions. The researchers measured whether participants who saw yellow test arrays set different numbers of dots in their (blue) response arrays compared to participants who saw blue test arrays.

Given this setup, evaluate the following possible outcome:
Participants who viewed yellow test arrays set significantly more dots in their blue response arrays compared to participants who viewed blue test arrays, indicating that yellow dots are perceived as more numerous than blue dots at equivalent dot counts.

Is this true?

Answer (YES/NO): NO